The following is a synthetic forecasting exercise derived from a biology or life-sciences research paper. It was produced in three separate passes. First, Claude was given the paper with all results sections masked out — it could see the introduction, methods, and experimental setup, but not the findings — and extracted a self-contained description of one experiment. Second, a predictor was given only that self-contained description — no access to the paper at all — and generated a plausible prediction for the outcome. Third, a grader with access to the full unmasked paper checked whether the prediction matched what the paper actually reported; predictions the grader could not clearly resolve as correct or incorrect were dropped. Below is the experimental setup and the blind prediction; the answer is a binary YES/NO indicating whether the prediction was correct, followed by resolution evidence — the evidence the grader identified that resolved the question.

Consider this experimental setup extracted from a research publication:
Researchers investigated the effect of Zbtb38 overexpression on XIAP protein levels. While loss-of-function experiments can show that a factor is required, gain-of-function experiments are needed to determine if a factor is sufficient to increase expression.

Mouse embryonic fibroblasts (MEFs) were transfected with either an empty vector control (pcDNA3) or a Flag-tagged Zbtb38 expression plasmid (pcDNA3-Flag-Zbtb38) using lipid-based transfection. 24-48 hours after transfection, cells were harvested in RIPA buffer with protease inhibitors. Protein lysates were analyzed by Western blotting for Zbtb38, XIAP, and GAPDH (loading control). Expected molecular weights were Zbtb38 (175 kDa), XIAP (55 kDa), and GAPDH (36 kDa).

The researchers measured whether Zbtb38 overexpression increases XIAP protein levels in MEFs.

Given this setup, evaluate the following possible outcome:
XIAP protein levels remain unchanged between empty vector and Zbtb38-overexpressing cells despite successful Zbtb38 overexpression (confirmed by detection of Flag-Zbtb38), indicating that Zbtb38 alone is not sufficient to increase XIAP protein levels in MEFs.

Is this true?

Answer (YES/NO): NO